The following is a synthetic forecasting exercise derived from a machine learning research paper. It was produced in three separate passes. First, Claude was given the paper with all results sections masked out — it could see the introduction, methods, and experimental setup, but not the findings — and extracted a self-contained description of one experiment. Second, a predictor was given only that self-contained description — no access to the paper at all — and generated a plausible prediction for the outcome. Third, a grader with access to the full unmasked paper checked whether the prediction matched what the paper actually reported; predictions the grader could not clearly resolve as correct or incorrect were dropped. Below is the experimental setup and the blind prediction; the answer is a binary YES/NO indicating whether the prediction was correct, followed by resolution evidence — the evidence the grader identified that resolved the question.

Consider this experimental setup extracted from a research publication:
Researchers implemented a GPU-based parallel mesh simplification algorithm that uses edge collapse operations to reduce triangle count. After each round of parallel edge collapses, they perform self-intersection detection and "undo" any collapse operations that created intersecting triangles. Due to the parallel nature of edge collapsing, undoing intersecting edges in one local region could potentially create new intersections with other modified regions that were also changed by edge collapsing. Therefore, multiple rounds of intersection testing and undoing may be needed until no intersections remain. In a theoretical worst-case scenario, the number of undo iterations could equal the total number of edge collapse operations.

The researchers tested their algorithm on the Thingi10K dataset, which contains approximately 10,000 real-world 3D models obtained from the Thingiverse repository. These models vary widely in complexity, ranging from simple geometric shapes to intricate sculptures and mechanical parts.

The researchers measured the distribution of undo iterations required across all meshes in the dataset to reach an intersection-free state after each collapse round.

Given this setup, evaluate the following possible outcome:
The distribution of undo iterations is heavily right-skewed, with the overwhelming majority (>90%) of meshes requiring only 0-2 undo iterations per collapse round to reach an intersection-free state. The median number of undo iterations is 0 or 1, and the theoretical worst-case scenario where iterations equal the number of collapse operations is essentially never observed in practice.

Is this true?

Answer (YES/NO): YES